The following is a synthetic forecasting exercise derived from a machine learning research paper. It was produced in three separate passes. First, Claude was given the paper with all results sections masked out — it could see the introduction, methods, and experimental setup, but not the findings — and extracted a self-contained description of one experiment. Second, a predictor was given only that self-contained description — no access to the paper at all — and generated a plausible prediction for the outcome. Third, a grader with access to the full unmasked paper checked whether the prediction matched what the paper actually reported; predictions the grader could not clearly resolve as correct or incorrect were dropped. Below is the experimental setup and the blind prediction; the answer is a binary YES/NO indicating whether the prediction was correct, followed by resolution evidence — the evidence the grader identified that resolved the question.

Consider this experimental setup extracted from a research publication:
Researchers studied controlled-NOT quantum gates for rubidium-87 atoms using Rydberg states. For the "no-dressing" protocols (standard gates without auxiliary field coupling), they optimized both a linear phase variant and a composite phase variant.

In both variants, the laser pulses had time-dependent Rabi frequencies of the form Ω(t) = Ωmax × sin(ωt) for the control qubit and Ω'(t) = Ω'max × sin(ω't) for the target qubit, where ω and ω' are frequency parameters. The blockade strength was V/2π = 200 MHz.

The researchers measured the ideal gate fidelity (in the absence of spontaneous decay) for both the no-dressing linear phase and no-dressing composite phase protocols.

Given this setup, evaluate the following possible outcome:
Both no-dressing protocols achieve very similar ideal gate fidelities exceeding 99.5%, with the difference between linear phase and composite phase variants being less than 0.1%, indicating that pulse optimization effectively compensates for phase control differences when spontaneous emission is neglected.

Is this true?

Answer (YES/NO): YES